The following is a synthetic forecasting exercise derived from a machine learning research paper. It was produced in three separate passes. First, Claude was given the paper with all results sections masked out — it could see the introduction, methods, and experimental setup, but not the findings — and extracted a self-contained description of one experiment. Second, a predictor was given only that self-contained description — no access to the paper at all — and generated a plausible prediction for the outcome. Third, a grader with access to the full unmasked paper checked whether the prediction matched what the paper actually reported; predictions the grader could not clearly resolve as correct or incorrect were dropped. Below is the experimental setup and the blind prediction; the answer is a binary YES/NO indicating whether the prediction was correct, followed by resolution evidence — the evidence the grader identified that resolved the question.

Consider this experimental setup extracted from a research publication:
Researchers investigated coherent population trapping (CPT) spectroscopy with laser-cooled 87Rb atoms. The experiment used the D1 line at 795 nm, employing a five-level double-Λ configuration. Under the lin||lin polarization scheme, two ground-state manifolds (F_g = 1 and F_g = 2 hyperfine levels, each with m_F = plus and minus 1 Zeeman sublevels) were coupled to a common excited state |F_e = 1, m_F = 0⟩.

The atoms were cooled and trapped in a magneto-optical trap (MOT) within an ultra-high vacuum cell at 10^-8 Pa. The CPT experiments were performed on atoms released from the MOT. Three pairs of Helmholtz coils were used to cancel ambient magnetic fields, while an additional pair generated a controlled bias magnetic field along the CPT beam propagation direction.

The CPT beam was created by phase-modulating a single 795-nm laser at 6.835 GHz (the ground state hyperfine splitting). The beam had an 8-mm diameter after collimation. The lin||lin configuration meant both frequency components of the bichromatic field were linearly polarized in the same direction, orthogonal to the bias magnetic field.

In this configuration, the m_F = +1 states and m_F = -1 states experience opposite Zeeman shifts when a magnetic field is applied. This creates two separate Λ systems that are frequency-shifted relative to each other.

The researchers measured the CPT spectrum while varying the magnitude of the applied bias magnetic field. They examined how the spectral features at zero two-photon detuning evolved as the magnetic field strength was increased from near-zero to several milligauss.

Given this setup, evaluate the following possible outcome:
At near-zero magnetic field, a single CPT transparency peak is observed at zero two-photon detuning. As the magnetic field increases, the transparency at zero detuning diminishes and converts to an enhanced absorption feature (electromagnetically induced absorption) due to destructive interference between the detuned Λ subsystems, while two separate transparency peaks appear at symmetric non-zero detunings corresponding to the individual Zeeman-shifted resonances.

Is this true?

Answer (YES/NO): NO